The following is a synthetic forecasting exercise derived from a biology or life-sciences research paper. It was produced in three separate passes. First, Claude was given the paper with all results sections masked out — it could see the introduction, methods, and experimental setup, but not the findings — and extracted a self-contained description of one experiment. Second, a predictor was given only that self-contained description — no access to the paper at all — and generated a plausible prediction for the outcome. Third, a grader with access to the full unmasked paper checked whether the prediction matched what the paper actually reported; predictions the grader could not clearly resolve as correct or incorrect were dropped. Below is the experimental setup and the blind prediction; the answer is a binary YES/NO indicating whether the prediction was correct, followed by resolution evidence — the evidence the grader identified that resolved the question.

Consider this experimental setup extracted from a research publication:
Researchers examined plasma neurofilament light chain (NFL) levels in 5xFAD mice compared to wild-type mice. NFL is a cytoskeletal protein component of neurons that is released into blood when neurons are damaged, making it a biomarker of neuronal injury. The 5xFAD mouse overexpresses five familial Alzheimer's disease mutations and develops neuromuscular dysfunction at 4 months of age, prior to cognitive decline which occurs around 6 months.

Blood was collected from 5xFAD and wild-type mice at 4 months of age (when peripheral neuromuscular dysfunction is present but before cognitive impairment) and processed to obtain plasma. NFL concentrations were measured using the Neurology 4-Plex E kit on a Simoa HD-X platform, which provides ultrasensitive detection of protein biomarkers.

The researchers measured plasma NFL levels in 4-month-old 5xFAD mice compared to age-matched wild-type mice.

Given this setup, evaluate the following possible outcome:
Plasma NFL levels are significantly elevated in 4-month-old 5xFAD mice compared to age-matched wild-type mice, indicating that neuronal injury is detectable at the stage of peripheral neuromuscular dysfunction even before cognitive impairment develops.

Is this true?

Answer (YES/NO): YES